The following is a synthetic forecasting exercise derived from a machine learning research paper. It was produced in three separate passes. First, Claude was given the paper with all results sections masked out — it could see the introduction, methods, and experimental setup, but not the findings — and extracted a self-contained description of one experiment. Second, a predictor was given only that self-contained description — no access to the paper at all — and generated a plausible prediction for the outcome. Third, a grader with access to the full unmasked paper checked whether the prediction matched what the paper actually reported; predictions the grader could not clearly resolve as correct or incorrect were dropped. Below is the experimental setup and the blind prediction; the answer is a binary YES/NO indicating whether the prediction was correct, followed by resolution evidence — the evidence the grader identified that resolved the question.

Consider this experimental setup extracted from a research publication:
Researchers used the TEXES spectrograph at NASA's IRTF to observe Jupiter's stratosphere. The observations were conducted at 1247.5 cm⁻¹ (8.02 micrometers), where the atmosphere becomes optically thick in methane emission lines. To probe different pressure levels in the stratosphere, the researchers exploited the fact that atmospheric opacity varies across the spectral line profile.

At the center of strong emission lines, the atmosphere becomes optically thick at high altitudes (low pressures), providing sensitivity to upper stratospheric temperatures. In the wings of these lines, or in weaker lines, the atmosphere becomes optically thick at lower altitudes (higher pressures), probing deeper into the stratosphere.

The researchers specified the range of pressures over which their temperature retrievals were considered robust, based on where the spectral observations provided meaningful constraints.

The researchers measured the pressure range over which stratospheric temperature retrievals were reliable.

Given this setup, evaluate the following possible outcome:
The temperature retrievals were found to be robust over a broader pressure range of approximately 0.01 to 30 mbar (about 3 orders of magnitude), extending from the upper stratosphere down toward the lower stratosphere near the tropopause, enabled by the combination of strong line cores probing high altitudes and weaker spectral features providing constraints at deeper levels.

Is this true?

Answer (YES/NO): NO